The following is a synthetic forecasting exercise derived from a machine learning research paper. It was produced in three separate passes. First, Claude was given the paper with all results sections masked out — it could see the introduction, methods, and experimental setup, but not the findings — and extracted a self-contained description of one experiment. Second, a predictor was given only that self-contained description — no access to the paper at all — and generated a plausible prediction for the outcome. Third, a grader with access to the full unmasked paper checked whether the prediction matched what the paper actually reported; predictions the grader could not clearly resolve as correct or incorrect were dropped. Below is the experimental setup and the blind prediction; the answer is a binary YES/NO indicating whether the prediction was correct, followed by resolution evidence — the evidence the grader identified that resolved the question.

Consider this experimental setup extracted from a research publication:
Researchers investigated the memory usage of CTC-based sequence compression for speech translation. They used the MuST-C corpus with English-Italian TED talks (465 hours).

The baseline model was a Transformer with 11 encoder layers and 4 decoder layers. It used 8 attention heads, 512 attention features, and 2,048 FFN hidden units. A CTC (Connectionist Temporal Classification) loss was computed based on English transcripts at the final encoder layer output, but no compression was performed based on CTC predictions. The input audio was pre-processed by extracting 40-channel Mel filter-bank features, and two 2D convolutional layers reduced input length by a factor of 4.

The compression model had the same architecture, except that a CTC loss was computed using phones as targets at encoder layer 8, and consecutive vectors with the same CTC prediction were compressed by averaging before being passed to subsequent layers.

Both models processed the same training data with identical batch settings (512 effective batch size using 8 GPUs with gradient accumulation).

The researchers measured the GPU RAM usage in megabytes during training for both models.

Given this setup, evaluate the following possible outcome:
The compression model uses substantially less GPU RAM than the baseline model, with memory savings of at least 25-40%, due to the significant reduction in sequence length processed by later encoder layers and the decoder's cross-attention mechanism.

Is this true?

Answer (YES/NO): NO